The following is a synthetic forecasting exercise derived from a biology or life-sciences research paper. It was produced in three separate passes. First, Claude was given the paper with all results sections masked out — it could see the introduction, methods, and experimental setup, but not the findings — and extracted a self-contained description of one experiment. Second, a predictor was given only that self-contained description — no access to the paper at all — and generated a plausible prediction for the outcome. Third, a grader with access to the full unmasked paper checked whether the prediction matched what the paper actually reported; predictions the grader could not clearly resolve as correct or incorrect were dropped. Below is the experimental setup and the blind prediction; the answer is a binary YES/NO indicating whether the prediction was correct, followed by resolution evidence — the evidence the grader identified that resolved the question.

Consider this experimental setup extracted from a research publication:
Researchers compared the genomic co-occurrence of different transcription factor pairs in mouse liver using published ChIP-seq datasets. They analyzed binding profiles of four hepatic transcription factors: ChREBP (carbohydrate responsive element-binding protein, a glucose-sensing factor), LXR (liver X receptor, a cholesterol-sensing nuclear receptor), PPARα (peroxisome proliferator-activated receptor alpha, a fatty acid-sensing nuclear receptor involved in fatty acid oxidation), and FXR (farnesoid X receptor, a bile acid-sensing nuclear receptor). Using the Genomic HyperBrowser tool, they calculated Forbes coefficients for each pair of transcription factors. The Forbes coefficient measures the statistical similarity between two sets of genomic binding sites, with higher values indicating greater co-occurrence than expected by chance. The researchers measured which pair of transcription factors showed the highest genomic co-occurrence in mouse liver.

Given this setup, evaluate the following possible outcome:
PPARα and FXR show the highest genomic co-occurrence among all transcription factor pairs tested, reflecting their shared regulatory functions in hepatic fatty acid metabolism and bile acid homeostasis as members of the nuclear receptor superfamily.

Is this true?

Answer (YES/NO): NO